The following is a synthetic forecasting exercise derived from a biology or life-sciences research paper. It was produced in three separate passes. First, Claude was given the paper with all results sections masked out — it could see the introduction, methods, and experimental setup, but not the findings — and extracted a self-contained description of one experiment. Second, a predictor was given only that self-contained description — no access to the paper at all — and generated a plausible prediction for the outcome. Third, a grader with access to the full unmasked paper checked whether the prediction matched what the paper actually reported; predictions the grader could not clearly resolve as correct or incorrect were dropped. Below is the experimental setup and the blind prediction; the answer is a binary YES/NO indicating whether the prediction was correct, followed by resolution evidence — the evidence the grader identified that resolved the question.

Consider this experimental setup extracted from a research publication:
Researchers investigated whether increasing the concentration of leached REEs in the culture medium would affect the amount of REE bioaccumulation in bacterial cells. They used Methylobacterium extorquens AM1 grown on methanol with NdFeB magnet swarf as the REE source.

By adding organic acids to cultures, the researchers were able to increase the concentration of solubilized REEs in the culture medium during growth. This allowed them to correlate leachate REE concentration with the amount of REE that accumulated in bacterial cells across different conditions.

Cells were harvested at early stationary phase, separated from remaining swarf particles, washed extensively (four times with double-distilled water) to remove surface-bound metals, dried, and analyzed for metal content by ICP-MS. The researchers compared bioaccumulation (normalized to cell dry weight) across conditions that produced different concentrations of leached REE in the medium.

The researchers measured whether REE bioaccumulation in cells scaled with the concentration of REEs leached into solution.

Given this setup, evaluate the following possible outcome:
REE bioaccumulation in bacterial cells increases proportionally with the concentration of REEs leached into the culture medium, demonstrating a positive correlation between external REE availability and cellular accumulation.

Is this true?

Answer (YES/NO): NO